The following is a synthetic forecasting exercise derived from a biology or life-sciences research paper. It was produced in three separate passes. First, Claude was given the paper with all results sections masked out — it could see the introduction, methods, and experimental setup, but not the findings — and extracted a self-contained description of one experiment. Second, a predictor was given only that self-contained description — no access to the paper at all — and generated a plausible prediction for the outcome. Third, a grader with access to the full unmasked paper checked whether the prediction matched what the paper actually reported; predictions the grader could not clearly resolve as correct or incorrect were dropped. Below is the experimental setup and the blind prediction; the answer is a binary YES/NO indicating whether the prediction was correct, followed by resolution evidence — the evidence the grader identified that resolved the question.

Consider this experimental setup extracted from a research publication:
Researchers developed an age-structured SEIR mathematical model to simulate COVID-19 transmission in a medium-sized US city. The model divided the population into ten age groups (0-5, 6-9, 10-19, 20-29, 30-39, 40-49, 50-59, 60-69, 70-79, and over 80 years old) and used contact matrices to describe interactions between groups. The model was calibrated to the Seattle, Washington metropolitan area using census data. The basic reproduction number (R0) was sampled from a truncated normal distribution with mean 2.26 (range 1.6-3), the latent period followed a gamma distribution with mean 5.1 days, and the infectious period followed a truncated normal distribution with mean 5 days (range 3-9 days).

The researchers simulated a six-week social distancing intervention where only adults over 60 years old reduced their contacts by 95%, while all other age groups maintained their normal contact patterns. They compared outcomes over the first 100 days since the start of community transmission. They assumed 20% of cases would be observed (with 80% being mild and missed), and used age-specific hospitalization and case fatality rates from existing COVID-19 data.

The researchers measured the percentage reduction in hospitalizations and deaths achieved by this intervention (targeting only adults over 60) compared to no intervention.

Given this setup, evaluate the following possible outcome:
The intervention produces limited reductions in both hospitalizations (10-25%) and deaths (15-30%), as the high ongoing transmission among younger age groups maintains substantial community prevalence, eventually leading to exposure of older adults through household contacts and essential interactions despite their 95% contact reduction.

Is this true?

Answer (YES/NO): NO